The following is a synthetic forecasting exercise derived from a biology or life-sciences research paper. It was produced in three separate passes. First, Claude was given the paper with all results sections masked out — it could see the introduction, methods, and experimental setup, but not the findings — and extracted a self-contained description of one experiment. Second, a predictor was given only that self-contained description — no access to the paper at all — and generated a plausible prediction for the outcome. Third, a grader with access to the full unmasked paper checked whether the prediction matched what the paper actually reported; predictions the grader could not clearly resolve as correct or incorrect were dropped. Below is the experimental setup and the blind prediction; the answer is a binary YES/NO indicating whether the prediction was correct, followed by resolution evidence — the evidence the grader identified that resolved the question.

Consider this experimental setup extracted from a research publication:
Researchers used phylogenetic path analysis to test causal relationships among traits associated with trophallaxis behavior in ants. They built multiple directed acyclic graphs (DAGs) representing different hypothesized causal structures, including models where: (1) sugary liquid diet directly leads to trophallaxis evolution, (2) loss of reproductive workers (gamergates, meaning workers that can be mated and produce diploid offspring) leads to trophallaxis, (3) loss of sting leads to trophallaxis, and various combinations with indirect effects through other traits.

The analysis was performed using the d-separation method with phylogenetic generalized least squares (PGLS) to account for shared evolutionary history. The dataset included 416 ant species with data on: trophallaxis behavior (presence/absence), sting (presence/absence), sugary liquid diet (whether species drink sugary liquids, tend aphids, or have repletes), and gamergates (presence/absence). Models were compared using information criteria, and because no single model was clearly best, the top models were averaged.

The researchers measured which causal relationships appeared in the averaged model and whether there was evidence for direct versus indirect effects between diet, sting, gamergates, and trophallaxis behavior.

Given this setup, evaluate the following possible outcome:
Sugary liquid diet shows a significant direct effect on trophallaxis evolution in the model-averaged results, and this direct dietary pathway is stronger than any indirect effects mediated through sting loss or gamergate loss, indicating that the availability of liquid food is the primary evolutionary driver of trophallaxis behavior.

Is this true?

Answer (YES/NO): NO